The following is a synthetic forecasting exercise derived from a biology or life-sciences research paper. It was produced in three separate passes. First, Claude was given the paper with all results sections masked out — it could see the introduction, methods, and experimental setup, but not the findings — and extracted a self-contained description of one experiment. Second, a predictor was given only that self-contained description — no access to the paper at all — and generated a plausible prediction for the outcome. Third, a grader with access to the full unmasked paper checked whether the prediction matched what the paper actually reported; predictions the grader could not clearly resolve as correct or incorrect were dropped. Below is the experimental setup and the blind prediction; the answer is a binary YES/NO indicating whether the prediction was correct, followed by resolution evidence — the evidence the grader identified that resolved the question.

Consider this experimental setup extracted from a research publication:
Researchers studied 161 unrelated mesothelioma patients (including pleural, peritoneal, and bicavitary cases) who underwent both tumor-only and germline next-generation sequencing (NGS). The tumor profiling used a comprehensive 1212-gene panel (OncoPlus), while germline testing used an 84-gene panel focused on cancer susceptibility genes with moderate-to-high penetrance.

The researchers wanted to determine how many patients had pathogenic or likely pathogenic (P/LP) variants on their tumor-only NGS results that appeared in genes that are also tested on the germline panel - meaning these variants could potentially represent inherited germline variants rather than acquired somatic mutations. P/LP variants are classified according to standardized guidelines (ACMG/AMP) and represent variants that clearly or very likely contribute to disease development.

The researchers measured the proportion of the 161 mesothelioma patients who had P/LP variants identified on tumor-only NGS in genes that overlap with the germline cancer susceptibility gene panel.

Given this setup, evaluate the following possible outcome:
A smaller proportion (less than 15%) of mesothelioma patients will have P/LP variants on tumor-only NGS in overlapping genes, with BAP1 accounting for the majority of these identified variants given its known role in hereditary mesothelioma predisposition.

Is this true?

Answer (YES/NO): NO